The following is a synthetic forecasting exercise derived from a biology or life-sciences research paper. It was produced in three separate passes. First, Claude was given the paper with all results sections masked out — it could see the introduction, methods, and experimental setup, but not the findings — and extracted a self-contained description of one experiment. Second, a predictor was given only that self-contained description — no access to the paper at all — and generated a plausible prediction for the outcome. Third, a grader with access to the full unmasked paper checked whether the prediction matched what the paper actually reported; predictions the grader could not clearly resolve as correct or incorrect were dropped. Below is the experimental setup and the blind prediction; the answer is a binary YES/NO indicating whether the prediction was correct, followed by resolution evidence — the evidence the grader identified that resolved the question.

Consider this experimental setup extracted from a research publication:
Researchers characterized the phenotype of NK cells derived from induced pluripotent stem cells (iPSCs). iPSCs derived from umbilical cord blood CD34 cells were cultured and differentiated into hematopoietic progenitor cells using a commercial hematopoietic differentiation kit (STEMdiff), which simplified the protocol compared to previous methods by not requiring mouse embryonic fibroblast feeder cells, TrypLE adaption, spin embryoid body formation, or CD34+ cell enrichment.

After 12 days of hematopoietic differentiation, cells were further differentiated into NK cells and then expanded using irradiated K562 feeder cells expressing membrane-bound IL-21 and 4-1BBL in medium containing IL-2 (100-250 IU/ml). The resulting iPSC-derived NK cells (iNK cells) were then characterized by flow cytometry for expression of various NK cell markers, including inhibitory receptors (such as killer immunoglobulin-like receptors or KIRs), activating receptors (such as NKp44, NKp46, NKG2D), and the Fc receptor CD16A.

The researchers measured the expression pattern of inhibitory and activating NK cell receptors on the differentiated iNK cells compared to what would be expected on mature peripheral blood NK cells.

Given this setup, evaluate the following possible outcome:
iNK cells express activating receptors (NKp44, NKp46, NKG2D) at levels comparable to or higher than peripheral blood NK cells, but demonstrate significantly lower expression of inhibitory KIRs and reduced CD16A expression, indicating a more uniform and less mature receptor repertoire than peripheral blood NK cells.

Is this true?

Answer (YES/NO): NO